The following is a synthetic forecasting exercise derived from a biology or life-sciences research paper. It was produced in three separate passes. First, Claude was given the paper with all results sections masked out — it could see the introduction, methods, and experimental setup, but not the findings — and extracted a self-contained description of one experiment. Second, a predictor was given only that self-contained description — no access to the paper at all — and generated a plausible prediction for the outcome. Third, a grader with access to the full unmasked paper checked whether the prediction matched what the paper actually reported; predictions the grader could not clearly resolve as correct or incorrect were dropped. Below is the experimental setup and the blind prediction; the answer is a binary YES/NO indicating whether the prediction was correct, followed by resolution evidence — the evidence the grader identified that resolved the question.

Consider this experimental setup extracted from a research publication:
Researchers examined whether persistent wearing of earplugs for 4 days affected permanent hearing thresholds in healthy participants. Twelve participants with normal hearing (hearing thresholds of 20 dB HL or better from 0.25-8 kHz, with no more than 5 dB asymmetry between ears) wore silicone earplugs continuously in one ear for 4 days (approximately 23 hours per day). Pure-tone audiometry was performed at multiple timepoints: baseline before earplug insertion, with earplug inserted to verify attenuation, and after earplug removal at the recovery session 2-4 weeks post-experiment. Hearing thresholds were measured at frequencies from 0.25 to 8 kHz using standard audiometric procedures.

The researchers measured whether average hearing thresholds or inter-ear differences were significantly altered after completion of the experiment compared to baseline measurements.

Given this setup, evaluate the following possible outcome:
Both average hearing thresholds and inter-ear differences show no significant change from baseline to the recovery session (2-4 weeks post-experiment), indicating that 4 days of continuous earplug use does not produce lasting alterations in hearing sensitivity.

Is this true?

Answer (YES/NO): YES